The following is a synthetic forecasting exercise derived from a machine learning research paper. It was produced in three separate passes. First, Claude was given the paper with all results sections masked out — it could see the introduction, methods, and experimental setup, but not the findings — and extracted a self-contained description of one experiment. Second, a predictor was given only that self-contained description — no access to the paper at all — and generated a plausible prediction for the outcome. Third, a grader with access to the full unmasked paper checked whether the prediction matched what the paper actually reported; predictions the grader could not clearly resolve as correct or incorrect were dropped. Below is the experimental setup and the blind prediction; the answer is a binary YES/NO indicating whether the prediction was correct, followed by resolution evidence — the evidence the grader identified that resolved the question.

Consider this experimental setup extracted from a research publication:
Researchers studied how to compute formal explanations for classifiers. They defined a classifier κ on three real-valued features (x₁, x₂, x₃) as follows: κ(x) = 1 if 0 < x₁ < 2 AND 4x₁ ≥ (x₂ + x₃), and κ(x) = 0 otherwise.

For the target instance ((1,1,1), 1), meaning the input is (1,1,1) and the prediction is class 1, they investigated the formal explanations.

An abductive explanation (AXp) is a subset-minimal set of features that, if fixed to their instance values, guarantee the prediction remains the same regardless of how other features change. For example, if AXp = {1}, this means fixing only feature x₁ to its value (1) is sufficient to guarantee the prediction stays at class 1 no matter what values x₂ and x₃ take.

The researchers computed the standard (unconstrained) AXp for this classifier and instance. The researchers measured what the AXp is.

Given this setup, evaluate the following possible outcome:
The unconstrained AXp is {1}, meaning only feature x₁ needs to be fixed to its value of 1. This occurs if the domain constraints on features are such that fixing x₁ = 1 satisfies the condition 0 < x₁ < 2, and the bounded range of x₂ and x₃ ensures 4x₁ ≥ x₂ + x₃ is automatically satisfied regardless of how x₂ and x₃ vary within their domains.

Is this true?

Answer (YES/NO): NO